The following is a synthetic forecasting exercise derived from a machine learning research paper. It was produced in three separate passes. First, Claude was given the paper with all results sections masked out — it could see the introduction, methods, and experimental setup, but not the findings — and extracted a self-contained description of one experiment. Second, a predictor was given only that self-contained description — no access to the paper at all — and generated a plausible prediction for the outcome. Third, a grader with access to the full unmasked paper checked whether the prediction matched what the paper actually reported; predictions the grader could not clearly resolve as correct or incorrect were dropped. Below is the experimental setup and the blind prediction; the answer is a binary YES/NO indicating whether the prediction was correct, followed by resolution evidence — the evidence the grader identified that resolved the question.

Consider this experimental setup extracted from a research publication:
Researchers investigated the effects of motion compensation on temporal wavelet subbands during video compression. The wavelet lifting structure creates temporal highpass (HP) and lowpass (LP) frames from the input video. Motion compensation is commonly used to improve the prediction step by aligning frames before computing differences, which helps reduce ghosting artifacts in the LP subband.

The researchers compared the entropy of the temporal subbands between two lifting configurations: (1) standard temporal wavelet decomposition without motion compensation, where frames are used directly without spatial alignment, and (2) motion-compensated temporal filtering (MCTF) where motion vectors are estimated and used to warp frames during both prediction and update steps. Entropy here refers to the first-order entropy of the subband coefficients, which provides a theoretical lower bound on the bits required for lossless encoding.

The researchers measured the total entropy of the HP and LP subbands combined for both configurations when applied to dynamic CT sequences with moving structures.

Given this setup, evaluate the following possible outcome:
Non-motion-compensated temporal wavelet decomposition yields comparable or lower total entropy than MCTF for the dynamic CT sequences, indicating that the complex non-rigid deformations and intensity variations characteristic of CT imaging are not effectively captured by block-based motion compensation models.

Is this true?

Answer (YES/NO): YES